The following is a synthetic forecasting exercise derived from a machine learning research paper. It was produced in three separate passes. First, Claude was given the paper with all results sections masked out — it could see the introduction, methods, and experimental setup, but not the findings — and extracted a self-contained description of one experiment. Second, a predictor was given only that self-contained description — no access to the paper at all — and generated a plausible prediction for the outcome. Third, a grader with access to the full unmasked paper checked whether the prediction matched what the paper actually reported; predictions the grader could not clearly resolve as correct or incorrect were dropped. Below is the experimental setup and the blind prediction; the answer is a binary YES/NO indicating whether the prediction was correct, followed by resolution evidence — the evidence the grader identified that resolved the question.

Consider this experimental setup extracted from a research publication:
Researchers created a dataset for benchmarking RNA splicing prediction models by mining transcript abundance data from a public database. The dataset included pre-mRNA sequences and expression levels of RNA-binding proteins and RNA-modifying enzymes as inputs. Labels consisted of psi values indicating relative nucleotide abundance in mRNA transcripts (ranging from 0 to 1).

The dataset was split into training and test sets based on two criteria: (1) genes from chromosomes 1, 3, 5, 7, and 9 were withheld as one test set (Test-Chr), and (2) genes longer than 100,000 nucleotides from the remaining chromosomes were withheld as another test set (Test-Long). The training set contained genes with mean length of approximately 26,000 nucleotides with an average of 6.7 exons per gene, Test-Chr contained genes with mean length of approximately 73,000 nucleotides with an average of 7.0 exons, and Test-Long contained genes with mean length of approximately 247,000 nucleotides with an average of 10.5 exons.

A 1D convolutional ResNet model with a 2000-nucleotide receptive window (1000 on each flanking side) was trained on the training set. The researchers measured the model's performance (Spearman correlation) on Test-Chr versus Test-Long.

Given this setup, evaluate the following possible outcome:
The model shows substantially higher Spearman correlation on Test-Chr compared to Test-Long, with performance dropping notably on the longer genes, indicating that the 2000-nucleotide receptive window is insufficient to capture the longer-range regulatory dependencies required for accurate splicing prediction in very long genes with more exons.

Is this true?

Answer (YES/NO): NO